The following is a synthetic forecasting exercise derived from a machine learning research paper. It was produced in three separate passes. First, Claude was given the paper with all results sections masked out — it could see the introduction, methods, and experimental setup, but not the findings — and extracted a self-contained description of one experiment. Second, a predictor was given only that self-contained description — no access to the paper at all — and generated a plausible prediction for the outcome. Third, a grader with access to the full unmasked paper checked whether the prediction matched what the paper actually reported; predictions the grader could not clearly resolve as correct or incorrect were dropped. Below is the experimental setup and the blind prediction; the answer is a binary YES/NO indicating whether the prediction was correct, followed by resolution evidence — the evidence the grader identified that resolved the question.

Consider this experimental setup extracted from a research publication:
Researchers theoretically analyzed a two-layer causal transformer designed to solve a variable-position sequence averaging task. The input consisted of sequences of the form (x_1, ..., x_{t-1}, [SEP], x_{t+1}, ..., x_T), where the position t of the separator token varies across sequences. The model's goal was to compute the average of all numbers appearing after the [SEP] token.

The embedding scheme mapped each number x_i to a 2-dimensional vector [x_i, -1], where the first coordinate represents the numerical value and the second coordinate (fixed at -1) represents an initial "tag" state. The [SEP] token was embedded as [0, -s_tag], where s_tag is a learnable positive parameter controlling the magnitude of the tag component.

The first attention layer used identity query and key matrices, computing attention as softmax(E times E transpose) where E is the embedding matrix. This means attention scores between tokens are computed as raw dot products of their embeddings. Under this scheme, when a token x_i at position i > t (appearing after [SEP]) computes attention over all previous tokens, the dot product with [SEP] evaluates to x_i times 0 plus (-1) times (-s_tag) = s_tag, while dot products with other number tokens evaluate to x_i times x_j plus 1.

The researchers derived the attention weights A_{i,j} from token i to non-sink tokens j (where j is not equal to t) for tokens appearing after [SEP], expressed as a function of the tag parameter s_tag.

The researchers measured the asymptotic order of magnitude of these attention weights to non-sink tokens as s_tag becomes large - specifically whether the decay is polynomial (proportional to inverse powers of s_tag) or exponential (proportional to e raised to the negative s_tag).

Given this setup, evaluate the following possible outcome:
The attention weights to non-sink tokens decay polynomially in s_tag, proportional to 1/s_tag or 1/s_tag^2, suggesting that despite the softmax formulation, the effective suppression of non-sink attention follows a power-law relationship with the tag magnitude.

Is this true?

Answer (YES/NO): NO